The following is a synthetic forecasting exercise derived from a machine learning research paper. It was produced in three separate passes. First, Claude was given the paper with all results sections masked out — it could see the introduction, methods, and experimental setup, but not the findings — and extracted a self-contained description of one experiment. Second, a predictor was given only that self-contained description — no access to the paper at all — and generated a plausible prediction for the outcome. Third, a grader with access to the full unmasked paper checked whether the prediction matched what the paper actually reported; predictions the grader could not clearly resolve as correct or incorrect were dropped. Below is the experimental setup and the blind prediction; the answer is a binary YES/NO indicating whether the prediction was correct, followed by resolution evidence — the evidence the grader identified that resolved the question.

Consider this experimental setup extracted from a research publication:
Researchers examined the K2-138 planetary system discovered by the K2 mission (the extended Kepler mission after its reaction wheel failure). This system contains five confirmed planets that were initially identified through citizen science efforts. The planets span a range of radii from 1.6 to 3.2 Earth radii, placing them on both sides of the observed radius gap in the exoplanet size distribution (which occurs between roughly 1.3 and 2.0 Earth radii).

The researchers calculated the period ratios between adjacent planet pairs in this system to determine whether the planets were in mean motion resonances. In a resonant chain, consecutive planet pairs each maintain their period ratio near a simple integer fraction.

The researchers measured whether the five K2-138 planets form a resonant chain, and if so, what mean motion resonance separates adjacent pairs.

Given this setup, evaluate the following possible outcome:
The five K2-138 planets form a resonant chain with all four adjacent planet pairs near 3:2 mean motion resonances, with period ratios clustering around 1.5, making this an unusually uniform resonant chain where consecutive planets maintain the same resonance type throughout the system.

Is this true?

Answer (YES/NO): YES